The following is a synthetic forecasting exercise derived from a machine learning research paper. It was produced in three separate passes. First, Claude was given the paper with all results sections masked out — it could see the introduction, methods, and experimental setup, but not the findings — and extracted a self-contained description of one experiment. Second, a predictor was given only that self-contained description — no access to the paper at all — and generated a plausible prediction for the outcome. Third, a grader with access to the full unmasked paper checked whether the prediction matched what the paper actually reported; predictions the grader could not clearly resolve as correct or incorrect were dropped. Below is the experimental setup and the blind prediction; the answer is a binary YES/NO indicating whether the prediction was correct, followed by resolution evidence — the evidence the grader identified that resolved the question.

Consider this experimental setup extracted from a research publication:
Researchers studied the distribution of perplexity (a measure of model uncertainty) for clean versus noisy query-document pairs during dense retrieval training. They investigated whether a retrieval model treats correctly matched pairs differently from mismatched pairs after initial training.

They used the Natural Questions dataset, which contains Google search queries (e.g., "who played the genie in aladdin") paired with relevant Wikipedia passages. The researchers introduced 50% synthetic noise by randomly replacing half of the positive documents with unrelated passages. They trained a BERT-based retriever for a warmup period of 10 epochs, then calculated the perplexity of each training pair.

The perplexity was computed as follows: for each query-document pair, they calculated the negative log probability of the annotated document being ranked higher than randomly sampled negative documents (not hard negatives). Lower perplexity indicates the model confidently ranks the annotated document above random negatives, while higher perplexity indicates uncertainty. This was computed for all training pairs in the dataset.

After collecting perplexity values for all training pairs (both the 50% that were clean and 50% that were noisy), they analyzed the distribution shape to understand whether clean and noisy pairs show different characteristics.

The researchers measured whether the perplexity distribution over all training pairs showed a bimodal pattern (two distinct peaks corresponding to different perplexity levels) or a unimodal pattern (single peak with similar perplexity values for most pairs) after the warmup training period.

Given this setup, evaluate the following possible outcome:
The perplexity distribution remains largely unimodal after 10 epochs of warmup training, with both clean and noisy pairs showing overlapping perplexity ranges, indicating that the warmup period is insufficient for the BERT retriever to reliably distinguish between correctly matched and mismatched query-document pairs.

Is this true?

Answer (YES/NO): NO